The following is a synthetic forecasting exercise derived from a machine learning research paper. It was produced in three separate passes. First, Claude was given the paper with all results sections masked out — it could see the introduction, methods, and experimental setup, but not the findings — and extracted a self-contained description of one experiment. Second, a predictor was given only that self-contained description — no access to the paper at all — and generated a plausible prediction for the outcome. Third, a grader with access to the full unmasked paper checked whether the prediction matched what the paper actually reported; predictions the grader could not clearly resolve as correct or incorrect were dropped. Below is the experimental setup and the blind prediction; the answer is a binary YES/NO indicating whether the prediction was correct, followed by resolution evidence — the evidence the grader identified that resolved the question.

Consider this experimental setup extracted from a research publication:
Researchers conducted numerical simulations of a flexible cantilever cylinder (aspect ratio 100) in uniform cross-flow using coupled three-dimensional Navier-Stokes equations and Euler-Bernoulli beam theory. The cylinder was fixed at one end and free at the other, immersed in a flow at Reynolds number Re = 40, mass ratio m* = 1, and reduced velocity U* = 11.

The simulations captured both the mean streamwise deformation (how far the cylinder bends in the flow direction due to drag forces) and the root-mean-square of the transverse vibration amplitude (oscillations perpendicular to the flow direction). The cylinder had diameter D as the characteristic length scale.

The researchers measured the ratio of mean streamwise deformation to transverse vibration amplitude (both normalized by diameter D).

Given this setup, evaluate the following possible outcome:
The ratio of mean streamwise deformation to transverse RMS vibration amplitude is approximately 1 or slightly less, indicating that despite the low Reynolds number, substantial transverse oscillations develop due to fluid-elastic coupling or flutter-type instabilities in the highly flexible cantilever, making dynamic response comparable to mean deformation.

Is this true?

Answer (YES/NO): NO